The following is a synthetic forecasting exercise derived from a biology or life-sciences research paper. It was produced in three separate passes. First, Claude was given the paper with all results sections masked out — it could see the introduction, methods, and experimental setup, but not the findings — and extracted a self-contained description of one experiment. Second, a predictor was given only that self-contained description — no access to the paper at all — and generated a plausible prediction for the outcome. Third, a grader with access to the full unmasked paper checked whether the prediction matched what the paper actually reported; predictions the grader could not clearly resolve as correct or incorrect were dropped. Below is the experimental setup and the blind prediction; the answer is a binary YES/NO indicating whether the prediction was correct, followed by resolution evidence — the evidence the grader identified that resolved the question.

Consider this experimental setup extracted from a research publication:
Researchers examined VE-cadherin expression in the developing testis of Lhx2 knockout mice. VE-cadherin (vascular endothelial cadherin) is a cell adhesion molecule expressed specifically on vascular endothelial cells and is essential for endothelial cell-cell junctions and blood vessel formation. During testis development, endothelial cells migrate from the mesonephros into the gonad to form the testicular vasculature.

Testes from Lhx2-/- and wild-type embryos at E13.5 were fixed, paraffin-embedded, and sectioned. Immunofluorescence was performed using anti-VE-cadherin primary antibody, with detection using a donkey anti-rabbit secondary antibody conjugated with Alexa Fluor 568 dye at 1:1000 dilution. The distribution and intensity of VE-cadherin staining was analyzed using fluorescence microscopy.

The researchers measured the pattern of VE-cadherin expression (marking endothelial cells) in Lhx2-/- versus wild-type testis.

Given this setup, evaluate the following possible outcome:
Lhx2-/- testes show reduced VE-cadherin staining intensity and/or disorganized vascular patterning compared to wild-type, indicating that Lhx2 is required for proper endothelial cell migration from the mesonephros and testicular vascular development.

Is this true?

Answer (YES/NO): NO